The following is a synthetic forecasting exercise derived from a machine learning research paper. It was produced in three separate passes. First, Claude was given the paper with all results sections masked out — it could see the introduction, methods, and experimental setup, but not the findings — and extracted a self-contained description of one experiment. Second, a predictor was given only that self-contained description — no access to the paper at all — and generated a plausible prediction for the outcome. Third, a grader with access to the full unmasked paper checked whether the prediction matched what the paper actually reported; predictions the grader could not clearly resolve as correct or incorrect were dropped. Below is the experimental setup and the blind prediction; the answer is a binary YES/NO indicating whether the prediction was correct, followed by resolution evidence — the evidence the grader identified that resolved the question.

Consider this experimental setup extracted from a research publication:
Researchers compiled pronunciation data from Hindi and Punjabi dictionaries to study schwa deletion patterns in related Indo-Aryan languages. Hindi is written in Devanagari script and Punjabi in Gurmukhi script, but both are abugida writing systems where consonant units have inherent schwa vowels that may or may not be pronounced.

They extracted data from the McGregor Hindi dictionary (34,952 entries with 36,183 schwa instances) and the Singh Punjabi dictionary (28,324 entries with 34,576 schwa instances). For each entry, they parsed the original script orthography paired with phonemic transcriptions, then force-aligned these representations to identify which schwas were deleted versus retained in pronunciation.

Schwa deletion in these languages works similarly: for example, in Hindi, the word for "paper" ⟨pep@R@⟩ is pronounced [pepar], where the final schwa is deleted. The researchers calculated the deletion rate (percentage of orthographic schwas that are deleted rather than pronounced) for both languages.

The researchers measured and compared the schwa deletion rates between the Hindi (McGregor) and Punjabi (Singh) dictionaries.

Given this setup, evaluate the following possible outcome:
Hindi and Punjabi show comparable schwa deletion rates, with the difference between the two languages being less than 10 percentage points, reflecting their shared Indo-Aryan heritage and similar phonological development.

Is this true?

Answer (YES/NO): YES